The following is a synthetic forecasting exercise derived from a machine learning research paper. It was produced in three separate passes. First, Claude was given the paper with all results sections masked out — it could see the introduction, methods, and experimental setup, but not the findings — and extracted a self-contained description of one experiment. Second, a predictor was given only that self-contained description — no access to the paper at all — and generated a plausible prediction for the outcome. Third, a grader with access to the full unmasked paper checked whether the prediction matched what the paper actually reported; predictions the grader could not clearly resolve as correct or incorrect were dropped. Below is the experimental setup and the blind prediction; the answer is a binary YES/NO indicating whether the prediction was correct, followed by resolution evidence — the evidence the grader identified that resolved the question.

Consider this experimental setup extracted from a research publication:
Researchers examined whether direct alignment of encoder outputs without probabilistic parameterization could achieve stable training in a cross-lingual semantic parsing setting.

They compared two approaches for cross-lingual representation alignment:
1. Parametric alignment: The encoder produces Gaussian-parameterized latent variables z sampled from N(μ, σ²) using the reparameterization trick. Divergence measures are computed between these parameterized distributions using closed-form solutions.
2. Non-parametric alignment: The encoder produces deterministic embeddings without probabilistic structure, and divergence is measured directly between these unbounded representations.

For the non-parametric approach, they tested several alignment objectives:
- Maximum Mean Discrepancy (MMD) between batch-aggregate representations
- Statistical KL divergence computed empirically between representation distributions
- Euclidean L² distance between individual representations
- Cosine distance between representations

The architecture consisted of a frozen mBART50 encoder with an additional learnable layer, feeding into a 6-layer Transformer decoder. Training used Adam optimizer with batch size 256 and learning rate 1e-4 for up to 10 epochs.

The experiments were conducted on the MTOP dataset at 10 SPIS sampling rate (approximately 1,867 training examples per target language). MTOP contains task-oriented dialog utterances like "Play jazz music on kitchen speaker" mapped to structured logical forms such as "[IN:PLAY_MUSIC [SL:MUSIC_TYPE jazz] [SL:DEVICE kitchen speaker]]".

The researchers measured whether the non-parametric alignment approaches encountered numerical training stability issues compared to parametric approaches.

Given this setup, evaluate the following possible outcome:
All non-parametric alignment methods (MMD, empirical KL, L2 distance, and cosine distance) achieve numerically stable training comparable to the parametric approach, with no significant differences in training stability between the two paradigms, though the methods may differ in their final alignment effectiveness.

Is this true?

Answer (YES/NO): NO